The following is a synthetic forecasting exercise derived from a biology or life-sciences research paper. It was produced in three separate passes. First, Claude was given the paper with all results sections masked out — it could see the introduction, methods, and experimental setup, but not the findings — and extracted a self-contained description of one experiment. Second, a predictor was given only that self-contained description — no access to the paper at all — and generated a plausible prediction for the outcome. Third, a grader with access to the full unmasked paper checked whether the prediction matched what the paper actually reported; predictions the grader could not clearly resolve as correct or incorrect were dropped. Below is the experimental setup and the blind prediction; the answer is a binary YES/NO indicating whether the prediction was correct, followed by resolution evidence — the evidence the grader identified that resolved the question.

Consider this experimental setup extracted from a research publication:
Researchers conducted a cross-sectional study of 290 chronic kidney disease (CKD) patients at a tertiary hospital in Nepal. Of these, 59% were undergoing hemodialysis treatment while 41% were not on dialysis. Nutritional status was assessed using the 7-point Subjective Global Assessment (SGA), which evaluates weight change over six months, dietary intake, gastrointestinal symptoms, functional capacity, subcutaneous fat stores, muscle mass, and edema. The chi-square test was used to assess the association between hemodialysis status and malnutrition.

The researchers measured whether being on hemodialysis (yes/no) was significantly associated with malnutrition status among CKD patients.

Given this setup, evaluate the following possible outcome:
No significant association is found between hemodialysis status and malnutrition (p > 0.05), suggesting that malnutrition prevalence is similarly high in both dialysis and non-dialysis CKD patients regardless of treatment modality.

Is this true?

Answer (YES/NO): YES